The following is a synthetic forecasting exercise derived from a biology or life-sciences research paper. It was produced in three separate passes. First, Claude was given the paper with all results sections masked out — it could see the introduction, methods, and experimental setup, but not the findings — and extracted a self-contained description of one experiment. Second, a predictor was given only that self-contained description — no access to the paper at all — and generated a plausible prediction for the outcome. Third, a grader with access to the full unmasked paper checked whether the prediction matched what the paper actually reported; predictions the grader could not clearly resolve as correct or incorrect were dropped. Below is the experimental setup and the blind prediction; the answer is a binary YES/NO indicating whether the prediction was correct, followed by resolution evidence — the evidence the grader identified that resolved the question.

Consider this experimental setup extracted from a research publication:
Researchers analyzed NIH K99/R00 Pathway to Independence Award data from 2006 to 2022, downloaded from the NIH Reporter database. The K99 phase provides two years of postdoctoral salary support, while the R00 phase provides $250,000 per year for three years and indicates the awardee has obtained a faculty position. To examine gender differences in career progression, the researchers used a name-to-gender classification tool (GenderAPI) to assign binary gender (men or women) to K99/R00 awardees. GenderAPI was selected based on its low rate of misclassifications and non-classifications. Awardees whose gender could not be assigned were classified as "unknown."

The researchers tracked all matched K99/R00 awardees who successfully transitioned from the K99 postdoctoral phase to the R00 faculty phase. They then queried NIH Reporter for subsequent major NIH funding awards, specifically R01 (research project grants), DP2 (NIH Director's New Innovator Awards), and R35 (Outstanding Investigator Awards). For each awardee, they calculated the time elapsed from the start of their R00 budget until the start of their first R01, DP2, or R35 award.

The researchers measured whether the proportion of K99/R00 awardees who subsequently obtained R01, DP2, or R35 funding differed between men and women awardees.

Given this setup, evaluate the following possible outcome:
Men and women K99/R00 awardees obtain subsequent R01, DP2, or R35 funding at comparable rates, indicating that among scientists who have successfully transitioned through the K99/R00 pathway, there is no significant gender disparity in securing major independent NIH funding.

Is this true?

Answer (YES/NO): NO